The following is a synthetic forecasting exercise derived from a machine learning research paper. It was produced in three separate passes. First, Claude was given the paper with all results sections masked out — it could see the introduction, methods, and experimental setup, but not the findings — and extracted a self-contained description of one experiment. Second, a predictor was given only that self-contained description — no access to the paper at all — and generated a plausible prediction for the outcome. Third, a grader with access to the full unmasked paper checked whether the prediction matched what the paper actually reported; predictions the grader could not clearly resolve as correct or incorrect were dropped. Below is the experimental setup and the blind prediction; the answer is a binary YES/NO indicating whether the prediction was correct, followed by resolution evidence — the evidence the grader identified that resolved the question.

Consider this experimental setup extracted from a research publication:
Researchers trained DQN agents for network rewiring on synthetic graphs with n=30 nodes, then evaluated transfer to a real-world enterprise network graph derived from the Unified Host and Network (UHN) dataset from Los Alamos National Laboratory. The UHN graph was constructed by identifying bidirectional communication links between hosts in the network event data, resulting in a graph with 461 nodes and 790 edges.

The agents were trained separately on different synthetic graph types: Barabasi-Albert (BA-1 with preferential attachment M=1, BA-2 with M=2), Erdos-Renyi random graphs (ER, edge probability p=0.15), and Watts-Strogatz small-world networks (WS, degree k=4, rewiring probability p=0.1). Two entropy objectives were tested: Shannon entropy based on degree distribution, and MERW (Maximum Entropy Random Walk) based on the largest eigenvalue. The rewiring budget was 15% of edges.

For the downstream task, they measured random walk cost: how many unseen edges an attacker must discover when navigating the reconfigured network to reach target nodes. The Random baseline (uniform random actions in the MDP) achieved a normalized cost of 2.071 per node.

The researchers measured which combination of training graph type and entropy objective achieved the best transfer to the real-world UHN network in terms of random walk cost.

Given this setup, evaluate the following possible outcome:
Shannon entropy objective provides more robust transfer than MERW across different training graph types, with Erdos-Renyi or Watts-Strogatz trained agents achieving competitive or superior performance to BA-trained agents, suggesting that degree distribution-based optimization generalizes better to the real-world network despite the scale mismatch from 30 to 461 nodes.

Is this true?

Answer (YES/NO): NO